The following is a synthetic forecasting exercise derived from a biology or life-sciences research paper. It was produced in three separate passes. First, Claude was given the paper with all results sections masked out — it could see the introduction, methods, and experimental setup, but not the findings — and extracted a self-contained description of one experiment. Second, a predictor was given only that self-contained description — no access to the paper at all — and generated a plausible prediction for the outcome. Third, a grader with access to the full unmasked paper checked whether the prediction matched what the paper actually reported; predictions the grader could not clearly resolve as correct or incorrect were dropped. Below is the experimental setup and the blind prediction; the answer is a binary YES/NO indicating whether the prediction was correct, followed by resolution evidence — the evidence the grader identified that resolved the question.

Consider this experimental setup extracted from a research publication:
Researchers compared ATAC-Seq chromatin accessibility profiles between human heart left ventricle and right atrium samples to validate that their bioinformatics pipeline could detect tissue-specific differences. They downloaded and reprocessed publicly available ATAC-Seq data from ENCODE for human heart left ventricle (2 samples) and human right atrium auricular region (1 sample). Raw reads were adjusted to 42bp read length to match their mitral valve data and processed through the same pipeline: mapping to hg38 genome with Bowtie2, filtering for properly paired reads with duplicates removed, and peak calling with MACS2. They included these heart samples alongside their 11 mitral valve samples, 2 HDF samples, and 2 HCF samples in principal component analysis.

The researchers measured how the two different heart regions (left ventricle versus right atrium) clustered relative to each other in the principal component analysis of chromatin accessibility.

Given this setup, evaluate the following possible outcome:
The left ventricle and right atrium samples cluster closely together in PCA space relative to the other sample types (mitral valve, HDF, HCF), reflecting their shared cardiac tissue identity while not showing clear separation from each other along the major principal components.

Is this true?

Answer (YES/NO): YES